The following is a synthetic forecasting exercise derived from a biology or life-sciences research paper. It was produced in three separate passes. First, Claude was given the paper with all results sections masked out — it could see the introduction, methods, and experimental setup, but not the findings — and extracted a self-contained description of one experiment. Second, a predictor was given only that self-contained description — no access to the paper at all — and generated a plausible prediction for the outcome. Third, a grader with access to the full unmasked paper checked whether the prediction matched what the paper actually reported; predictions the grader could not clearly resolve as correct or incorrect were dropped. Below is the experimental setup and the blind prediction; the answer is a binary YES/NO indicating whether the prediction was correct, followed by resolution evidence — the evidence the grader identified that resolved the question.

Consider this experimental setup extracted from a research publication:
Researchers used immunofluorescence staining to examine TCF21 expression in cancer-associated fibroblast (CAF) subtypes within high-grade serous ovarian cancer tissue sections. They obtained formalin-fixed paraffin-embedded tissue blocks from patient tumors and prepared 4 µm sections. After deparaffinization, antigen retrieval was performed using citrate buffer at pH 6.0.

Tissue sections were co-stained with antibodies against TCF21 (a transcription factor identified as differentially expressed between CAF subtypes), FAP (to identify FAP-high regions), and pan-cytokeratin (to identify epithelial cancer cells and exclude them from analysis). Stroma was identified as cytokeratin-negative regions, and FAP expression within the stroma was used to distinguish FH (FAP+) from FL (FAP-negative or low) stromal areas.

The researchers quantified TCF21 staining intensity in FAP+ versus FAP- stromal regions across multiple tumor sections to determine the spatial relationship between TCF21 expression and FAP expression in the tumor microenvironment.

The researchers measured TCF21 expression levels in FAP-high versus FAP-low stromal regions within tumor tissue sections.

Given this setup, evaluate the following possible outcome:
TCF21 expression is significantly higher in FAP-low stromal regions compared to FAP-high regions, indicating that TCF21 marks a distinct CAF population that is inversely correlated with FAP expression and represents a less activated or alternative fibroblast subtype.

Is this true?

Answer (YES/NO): YES